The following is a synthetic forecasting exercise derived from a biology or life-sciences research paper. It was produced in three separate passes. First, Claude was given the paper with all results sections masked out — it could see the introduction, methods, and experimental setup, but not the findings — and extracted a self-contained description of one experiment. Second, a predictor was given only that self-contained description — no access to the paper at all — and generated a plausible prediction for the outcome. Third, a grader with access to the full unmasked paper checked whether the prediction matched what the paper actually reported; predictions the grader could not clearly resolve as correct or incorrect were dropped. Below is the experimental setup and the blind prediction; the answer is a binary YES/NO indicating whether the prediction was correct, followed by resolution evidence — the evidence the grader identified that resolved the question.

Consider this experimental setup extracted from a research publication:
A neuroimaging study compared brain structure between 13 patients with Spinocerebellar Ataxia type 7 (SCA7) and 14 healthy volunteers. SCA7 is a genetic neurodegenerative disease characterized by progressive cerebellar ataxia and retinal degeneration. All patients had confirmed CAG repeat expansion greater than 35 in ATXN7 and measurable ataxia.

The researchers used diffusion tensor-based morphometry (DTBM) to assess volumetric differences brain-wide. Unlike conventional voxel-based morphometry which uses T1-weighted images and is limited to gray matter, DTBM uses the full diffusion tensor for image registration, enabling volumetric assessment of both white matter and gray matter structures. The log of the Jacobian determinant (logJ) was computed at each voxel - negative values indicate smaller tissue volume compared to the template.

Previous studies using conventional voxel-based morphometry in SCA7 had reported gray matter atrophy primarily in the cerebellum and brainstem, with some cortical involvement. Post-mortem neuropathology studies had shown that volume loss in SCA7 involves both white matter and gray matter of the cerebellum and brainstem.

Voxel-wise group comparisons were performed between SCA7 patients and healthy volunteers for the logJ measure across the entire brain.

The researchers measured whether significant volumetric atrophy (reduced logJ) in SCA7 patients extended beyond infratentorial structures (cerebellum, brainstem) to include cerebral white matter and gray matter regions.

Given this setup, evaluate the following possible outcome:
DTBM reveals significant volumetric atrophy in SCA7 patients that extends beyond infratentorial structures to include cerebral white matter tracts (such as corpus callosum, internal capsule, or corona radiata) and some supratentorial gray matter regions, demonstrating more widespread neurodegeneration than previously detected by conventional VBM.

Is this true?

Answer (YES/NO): YES